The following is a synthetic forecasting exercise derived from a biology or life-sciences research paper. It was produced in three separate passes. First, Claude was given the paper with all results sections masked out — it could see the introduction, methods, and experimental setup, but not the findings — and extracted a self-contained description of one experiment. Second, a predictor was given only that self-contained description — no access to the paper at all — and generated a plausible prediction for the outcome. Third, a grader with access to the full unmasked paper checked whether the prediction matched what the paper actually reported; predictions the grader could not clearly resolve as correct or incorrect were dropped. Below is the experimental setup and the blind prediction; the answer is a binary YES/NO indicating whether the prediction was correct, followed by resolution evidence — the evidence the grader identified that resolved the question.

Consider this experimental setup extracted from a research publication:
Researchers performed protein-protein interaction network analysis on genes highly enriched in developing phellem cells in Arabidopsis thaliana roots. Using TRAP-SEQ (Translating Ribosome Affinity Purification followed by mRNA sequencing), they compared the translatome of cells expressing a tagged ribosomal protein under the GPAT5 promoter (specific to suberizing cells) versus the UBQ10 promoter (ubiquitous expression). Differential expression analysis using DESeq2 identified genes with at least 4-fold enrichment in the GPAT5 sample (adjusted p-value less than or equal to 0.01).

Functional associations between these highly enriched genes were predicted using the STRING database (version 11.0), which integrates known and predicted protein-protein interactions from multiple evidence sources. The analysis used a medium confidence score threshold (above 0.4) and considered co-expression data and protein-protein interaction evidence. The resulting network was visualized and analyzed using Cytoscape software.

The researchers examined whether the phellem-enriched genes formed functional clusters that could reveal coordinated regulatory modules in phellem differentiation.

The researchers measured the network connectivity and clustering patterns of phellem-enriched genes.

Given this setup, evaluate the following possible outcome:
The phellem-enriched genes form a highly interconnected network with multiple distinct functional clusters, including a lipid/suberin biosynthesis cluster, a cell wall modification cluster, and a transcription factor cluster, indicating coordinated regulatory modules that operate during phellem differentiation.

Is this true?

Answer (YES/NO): NO